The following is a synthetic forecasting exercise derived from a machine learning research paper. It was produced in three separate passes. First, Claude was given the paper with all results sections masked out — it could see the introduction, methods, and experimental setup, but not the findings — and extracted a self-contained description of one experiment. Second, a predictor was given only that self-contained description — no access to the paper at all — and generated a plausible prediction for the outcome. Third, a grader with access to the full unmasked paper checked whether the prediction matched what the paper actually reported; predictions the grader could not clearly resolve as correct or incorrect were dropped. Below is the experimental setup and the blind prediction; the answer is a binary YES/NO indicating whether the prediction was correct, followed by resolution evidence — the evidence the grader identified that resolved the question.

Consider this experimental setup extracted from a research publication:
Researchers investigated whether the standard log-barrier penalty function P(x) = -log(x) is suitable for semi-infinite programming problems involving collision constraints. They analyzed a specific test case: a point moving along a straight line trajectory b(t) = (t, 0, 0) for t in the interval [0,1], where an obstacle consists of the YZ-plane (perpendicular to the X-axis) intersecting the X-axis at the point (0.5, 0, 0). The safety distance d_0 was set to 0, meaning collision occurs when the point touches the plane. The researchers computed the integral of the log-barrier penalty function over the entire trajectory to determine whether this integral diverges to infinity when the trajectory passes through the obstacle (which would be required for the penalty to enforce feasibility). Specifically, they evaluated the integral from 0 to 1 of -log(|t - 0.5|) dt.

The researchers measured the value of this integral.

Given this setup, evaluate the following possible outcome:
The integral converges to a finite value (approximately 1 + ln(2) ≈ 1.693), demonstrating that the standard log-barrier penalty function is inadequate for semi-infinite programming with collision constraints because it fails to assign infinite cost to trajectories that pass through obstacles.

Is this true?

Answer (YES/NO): YES